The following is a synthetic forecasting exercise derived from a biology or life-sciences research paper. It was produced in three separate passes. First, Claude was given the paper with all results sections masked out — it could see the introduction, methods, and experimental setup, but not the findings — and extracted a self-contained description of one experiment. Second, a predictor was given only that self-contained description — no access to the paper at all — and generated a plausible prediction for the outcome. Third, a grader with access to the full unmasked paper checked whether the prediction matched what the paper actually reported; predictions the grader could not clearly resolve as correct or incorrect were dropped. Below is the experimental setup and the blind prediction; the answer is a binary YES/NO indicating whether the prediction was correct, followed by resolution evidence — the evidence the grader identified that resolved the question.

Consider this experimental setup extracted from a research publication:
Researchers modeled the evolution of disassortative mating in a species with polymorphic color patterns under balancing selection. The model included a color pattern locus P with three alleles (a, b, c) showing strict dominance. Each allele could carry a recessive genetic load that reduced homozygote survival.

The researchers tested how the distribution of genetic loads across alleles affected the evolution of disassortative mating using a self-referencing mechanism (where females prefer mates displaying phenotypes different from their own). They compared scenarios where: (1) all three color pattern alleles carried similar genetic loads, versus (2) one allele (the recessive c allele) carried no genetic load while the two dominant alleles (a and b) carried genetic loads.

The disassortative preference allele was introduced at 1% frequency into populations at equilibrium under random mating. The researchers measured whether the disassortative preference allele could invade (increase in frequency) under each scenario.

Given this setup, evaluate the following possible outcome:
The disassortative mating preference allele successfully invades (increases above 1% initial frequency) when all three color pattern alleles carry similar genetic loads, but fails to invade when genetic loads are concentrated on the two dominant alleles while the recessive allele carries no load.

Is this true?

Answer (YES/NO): NO